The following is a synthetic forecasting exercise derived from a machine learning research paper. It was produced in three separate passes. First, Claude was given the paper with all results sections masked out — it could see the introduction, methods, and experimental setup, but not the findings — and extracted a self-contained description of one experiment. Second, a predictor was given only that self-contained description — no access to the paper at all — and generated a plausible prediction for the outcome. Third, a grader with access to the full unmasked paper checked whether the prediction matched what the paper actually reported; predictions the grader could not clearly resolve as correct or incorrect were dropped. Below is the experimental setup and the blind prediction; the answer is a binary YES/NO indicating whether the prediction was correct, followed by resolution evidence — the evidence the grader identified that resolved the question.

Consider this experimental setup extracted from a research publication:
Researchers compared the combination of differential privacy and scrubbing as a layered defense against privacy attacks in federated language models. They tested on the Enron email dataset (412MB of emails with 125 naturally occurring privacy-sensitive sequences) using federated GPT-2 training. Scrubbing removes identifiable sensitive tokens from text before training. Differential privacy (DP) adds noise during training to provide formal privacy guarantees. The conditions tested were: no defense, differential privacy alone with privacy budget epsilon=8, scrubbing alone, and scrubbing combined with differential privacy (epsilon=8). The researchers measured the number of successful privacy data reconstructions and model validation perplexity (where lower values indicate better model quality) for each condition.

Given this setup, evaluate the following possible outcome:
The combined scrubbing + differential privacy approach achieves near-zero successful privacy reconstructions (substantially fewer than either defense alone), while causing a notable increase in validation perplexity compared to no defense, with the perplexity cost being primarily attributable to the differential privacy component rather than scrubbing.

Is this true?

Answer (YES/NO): NO